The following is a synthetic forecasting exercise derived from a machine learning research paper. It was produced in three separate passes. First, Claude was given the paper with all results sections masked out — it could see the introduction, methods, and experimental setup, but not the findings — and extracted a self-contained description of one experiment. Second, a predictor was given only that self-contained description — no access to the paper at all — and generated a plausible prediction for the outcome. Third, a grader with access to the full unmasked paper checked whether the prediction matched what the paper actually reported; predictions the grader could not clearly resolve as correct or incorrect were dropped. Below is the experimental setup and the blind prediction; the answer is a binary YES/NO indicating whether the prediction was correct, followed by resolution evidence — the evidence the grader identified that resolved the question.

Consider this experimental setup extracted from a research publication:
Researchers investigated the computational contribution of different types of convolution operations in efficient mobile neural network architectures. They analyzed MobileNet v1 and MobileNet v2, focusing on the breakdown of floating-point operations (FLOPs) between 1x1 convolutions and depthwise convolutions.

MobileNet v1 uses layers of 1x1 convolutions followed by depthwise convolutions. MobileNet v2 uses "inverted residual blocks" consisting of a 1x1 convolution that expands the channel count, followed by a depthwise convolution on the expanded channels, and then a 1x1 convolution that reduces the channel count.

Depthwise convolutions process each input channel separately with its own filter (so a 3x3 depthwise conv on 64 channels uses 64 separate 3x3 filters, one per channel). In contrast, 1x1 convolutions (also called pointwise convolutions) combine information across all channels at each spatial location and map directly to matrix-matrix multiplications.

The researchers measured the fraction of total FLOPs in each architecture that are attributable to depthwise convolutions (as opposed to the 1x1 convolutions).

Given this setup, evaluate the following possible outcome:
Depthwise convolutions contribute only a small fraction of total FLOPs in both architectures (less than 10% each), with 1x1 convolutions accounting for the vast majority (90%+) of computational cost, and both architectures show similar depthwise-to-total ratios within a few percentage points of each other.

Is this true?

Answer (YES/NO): YES